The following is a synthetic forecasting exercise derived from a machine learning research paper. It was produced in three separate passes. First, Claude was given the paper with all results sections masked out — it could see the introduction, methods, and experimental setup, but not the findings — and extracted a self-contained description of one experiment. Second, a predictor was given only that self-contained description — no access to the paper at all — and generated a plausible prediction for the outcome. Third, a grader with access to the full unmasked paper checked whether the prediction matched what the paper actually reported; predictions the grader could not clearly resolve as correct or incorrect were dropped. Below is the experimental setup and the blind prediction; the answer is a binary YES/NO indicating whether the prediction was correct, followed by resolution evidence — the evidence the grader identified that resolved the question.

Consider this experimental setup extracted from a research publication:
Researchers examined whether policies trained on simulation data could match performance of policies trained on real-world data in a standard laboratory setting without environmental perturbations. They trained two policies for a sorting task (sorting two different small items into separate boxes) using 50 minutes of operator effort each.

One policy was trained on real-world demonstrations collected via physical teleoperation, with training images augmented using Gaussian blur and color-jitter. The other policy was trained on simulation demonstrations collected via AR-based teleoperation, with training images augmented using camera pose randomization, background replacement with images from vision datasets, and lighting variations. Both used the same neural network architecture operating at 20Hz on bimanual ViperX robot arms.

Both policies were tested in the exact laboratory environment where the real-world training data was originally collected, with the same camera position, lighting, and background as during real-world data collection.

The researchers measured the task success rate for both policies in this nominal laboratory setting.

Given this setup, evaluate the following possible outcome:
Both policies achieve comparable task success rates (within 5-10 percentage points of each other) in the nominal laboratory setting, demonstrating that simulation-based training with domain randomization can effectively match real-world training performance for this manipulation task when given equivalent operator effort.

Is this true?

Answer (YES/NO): NO